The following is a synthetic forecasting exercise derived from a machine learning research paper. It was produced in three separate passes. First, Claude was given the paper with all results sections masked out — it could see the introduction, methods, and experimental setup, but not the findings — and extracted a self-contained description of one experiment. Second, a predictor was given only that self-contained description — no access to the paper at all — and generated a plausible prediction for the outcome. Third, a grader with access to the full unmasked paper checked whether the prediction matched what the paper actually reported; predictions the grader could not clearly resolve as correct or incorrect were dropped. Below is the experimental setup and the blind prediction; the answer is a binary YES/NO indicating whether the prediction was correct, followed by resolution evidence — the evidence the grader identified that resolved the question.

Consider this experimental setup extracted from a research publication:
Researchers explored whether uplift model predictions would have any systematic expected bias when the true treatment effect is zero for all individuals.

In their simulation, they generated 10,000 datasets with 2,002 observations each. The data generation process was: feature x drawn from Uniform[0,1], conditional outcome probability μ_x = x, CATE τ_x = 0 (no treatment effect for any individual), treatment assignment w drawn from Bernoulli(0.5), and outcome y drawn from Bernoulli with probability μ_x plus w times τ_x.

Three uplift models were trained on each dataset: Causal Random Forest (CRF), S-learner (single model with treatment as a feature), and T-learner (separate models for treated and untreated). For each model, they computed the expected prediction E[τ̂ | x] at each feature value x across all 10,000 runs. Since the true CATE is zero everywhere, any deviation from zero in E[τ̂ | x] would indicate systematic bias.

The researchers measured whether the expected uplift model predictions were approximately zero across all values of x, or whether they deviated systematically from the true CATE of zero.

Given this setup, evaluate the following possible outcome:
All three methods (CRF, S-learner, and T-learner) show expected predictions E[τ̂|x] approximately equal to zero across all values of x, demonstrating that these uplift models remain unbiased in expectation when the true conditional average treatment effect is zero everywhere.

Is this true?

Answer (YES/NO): YES